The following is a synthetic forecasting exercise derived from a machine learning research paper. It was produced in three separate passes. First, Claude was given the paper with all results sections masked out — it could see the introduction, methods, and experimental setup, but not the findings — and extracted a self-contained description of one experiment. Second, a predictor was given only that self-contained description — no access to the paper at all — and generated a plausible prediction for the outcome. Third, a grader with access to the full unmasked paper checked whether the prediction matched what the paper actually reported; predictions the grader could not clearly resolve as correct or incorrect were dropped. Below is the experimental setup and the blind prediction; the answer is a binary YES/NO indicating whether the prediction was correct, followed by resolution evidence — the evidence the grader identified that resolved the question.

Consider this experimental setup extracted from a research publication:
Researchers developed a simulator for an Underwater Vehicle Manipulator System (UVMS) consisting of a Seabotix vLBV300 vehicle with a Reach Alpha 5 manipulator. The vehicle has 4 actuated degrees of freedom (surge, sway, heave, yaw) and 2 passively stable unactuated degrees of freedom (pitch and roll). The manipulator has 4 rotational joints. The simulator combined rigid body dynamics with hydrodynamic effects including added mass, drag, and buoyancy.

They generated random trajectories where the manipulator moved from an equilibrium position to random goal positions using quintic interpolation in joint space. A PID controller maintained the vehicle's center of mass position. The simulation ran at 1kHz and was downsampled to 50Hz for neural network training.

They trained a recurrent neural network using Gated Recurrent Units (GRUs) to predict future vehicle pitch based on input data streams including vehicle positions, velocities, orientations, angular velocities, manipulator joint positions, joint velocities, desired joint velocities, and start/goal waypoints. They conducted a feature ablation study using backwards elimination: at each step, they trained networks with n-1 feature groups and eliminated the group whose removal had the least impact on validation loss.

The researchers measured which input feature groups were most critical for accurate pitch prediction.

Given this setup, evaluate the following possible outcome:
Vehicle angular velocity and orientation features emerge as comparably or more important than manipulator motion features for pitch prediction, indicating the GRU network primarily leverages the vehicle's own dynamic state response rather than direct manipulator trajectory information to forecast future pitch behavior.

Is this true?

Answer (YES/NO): NO